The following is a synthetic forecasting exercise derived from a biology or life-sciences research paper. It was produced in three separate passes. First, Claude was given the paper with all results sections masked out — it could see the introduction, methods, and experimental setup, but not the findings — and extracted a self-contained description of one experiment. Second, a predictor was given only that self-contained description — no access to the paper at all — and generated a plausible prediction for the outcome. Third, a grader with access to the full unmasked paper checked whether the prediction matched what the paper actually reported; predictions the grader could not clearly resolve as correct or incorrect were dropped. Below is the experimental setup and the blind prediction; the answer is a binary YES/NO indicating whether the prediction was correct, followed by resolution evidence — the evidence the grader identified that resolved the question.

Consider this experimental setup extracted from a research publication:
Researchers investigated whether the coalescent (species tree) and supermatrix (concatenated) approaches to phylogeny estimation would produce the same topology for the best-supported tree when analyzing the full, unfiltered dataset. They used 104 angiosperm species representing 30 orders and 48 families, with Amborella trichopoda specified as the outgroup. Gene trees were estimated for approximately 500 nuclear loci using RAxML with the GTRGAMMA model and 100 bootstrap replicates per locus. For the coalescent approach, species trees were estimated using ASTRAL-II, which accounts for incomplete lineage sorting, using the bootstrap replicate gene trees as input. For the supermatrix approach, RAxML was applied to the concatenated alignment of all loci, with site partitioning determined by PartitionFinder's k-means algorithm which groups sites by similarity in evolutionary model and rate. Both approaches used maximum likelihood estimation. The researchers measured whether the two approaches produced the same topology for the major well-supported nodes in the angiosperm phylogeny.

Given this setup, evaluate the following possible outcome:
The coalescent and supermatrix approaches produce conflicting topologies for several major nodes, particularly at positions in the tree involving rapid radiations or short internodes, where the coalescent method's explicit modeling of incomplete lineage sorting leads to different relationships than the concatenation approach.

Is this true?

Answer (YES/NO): NO